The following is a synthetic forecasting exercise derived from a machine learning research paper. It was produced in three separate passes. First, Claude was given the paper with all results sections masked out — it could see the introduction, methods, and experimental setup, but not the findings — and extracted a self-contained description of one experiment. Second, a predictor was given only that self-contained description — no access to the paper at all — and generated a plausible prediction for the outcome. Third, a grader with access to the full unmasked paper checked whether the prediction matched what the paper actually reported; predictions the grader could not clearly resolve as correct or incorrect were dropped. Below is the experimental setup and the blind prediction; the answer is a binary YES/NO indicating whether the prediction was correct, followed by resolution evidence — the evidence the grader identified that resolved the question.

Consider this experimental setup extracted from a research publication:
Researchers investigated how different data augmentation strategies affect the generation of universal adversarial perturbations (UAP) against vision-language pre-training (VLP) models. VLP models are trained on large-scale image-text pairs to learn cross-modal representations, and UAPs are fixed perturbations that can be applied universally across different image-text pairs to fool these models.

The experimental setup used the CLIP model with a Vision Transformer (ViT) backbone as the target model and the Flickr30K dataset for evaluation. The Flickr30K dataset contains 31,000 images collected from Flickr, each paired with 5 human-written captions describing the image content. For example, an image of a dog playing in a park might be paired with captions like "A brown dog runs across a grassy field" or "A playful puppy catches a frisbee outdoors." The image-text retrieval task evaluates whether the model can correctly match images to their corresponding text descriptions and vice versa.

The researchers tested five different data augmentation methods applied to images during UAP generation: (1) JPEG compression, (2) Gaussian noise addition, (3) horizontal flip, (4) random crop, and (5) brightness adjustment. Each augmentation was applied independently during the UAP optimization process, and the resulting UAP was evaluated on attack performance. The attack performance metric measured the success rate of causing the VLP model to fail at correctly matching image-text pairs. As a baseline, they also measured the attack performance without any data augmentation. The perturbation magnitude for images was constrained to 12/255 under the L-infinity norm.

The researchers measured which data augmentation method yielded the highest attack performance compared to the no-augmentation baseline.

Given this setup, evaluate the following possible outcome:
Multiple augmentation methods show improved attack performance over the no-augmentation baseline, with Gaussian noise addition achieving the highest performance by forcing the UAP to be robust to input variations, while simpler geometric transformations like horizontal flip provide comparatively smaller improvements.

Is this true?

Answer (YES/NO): NO